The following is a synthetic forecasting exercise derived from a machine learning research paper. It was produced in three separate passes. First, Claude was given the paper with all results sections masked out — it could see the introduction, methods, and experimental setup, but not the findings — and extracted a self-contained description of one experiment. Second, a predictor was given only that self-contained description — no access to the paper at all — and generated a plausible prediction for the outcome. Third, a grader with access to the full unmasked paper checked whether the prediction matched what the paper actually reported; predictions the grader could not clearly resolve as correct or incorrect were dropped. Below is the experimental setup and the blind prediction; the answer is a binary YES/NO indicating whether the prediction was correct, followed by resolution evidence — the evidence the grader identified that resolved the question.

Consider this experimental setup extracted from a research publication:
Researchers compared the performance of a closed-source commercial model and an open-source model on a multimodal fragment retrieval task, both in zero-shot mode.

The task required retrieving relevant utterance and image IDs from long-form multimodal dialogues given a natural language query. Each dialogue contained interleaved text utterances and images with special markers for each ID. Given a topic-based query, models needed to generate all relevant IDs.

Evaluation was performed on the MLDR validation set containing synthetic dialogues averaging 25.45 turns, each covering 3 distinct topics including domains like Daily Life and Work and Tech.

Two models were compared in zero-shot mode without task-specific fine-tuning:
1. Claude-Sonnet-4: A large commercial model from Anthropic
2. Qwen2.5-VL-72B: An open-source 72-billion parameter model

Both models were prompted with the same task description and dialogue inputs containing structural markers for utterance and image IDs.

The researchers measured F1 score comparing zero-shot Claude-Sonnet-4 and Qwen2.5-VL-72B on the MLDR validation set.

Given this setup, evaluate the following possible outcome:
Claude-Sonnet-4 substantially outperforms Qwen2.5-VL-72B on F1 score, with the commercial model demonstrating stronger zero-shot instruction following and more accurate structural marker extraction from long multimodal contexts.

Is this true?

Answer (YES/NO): NO